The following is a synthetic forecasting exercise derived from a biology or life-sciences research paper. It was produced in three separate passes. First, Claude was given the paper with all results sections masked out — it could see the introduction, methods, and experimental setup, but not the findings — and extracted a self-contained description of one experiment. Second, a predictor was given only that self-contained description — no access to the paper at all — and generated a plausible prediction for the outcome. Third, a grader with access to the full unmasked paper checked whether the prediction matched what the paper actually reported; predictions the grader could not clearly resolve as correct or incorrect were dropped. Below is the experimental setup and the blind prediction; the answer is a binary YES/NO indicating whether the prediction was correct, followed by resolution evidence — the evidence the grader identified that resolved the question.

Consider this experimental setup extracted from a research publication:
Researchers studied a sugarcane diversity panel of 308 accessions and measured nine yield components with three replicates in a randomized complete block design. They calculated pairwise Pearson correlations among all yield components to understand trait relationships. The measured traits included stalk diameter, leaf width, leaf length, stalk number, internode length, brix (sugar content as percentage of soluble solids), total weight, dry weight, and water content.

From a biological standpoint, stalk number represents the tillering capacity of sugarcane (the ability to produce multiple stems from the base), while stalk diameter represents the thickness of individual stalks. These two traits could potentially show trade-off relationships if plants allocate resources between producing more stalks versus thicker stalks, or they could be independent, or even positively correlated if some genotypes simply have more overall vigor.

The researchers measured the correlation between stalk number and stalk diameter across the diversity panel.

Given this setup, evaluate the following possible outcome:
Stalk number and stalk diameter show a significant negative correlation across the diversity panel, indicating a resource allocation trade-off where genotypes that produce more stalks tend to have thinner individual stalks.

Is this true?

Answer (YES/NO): YES